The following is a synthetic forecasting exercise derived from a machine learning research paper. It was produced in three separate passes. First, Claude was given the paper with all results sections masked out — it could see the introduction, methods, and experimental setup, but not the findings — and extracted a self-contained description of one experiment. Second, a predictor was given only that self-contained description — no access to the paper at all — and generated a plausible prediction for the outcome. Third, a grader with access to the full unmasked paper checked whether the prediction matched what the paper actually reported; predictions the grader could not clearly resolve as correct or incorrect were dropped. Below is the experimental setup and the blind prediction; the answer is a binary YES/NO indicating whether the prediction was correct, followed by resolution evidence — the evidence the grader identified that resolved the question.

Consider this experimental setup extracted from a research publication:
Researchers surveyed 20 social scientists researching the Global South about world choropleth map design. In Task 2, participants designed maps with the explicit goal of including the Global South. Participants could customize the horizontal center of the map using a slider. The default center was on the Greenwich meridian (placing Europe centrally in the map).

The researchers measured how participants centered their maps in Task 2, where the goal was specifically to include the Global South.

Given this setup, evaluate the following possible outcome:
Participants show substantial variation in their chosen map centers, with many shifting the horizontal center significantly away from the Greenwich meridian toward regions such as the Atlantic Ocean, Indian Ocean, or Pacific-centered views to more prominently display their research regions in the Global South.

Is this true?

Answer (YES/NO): NO